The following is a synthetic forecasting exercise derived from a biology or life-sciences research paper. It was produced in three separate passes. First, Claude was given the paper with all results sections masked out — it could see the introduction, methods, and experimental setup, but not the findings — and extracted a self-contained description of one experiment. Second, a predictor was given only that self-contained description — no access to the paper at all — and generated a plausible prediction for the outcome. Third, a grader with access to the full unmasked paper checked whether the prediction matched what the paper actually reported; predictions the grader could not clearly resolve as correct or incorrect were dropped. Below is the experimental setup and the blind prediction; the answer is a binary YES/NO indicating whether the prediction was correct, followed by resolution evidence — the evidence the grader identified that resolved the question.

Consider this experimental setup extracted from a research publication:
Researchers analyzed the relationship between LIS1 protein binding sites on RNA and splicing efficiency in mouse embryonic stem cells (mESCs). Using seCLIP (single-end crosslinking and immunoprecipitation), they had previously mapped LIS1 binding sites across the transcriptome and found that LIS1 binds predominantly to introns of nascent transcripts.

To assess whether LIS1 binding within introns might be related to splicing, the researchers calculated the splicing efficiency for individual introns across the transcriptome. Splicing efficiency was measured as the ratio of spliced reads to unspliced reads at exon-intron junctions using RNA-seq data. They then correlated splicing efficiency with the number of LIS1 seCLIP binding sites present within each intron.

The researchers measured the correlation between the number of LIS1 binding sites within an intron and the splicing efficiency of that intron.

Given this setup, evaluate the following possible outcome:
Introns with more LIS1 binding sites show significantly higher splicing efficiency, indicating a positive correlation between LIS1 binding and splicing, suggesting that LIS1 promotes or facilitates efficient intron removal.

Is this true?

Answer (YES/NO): NO